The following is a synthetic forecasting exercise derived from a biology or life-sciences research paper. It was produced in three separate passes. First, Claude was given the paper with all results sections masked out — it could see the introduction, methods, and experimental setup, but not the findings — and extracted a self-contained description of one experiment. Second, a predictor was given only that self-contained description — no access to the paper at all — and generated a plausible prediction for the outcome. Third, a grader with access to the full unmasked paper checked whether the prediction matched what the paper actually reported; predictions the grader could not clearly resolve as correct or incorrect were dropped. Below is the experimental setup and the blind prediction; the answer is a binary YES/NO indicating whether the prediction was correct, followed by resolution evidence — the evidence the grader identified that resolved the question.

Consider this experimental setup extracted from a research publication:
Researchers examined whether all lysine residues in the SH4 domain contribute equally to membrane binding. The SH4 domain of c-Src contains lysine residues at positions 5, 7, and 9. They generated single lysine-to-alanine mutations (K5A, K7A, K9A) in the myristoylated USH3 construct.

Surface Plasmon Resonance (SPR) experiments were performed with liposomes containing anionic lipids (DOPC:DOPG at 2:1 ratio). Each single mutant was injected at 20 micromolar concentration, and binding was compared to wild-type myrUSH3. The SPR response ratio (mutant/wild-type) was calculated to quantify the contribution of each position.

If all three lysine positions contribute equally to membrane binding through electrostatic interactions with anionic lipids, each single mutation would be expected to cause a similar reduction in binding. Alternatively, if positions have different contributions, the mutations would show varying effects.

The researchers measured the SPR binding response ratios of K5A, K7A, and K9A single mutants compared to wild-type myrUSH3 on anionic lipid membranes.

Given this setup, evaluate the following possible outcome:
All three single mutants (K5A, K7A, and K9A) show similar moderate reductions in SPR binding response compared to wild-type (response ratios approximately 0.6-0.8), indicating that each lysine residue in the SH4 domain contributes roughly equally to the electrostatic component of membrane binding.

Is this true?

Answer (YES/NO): NO